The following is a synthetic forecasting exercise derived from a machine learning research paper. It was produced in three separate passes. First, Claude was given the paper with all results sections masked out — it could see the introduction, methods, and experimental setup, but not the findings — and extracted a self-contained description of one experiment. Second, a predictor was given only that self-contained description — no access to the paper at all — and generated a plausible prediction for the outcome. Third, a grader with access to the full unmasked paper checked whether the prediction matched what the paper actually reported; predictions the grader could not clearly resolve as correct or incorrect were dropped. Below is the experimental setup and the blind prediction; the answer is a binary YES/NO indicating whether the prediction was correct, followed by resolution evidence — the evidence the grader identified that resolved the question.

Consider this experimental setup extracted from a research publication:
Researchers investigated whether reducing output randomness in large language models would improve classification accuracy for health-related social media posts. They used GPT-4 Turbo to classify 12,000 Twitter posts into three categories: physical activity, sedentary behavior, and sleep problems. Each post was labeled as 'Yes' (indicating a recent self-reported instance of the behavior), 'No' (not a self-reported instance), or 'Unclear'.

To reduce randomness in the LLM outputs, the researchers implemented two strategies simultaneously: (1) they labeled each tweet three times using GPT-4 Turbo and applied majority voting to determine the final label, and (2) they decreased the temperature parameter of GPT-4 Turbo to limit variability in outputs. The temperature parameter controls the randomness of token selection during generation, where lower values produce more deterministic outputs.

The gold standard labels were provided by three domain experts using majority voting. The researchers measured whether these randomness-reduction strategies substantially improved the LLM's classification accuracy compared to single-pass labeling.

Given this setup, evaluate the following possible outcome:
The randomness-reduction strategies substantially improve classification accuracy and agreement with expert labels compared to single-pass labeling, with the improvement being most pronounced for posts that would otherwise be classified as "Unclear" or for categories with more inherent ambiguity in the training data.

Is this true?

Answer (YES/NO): NO